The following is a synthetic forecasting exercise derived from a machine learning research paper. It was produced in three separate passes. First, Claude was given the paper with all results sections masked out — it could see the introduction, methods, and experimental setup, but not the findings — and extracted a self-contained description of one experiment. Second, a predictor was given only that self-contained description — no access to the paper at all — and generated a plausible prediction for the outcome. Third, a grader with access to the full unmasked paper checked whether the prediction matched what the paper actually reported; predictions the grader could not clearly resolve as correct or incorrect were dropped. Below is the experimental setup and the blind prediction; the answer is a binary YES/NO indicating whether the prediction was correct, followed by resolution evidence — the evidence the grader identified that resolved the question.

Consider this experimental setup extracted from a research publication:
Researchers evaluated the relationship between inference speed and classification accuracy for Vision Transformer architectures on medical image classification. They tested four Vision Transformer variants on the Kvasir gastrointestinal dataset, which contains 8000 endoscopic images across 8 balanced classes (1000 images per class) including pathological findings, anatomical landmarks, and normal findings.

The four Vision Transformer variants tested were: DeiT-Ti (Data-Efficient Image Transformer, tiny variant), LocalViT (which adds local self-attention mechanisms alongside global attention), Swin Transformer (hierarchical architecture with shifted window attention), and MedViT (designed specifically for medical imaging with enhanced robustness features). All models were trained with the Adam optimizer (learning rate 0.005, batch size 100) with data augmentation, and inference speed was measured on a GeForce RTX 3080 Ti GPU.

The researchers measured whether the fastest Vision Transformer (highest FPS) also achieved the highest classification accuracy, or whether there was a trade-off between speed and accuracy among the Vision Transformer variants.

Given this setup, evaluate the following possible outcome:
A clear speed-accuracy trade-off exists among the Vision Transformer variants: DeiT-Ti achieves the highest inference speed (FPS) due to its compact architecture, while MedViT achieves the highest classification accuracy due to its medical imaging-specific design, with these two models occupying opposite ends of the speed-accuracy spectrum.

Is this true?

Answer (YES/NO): NO